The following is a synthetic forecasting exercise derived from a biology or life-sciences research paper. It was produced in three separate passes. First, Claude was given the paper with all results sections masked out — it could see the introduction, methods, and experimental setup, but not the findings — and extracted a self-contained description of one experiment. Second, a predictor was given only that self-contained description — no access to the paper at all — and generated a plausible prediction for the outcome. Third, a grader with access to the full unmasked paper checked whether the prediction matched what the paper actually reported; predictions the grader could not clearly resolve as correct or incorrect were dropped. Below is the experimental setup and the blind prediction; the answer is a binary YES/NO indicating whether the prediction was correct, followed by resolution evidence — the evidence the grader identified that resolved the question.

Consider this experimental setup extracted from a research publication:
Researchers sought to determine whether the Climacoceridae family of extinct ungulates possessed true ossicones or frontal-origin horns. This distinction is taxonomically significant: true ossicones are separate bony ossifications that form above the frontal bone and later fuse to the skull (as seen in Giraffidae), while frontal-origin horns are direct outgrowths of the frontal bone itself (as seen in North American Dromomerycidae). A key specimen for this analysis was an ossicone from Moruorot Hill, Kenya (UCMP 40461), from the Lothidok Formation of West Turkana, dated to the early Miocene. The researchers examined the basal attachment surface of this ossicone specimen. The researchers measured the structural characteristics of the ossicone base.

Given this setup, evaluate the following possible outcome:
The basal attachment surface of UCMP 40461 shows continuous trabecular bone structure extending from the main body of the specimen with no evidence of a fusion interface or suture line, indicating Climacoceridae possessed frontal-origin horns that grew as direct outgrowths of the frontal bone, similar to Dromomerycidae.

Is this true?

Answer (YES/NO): NO